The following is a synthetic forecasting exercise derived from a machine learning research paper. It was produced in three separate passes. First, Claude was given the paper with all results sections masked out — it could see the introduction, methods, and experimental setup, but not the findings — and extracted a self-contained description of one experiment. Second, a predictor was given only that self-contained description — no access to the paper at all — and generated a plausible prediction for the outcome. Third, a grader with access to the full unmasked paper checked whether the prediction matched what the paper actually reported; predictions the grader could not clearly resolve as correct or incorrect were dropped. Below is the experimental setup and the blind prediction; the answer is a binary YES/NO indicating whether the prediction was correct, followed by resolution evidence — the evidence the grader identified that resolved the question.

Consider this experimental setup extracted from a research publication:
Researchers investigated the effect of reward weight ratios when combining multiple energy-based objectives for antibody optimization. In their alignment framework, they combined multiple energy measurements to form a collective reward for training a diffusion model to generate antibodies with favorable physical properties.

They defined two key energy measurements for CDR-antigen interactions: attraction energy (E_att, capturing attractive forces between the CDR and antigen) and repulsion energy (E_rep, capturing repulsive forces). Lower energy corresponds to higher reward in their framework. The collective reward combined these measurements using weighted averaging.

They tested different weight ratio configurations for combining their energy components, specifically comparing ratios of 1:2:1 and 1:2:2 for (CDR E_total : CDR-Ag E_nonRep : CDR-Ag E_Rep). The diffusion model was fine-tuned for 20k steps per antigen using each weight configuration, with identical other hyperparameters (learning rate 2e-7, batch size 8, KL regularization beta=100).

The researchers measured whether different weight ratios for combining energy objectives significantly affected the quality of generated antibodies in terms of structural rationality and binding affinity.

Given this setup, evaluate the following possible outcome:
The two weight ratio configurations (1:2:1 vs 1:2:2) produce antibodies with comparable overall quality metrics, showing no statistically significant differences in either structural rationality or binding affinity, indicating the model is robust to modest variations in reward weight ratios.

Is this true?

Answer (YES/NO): YES